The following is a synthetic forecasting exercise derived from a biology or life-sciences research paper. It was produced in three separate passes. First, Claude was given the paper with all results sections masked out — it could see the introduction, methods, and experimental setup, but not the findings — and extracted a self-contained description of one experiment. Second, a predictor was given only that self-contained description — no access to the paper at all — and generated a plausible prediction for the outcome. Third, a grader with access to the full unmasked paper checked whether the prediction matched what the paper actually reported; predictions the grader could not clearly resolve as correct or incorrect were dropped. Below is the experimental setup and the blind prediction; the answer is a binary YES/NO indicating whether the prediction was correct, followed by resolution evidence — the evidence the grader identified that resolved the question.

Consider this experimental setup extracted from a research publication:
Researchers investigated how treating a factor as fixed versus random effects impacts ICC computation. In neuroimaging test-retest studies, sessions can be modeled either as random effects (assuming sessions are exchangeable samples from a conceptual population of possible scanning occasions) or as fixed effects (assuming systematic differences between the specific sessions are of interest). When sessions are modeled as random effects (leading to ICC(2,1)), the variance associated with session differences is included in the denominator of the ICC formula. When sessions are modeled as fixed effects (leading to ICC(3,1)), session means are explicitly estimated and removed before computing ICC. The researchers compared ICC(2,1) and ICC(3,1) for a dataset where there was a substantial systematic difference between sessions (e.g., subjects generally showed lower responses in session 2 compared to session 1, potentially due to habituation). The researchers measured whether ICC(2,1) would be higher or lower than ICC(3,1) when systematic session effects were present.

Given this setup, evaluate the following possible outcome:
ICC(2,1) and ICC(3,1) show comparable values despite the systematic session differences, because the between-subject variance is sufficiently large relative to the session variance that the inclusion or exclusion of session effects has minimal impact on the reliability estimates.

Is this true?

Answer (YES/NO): NO